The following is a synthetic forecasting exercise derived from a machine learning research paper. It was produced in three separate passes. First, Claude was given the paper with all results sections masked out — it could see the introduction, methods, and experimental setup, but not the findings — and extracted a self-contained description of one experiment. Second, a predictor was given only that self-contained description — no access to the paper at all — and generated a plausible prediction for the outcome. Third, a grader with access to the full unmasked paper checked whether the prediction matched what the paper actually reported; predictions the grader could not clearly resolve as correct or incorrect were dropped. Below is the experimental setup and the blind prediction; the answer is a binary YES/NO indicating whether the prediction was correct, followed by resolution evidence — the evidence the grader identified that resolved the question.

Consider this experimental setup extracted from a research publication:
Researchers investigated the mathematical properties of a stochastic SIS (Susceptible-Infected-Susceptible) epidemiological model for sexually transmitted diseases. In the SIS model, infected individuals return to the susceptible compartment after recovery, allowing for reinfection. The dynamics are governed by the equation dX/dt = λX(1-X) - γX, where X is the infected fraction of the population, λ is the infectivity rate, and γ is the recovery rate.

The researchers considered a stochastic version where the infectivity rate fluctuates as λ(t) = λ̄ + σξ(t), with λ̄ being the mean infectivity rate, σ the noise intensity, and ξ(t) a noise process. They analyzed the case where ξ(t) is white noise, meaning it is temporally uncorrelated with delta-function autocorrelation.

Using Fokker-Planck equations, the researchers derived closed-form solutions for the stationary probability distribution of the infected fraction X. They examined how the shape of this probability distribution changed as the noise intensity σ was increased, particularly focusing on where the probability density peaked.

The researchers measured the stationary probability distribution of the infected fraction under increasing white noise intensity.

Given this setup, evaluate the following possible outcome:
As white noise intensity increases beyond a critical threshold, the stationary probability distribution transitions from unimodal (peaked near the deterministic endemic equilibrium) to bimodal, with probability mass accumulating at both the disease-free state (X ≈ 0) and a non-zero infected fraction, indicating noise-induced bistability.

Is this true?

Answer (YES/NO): NO